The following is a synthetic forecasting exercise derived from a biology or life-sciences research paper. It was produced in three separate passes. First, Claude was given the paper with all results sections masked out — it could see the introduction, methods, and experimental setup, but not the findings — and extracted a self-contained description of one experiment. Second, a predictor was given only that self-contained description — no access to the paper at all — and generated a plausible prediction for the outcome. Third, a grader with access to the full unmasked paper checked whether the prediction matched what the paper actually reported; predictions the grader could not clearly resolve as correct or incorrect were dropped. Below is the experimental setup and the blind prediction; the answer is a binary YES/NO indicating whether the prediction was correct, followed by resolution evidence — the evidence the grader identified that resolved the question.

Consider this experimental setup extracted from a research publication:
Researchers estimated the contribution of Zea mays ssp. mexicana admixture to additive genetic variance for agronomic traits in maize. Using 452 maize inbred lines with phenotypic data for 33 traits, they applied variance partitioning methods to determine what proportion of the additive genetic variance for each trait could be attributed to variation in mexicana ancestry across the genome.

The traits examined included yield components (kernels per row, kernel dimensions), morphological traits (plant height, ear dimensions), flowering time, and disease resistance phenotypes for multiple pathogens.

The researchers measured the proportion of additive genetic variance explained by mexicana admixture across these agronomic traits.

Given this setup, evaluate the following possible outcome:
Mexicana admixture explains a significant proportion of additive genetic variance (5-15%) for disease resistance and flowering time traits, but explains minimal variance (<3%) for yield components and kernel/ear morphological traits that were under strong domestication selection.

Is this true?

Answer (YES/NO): NO